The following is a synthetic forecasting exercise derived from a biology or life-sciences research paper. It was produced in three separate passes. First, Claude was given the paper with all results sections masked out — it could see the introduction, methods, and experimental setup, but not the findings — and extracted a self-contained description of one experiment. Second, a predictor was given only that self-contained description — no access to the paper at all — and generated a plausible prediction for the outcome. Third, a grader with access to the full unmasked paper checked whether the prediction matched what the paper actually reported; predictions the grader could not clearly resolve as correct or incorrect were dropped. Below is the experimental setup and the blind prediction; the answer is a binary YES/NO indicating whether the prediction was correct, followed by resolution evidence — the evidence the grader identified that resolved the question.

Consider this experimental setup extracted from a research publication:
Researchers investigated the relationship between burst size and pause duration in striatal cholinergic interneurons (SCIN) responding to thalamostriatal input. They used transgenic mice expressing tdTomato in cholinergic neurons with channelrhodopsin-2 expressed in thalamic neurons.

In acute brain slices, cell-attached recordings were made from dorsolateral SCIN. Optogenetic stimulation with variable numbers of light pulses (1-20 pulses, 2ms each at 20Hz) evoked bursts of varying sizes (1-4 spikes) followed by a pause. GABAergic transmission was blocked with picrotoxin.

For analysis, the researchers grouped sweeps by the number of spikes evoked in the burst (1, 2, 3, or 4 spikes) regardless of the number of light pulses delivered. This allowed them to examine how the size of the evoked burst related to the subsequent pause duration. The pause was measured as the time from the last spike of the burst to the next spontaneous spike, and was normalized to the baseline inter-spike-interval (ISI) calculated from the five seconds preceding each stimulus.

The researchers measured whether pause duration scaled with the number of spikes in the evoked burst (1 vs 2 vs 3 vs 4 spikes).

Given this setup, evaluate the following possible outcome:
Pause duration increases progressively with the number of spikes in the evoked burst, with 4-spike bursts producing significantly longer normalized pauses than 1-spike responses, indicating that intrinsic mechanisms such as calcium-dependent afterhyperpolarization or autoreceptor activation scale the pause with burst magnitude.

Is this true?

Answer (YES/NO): YES